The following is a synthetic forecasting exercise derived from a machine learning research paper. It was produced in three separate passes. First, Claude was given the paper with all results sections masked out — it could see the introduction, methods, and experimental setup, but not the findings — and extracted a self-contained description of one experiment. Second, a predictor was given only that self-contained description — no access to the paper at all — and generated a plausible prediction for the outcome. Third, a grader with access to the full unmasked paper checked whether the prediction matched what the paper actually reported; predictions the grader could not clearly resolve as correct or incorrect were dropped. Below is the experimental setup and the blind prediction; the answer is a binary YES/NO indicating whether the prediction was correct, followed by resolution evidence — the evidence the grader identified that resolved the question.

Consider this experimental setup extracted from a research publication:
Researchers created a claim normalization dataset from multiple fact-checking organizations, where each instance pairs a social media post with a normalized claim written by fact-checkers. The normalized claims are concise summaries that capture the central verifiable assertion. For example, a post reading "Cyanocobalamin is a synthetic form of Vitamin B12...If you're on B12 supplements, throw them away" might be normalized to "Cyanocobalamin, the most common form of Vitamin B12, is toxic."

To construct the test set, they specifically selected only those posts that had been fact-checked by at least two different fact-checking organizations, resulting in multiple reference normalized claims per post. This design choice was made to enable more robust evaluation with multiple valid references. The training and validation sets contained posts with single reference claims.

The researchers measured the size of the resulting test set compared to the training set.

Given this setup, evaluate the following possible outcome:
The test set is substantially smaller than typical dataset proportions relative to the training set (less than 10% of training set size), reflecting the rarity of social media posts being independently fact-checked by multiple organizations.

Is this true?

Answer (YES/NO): YES